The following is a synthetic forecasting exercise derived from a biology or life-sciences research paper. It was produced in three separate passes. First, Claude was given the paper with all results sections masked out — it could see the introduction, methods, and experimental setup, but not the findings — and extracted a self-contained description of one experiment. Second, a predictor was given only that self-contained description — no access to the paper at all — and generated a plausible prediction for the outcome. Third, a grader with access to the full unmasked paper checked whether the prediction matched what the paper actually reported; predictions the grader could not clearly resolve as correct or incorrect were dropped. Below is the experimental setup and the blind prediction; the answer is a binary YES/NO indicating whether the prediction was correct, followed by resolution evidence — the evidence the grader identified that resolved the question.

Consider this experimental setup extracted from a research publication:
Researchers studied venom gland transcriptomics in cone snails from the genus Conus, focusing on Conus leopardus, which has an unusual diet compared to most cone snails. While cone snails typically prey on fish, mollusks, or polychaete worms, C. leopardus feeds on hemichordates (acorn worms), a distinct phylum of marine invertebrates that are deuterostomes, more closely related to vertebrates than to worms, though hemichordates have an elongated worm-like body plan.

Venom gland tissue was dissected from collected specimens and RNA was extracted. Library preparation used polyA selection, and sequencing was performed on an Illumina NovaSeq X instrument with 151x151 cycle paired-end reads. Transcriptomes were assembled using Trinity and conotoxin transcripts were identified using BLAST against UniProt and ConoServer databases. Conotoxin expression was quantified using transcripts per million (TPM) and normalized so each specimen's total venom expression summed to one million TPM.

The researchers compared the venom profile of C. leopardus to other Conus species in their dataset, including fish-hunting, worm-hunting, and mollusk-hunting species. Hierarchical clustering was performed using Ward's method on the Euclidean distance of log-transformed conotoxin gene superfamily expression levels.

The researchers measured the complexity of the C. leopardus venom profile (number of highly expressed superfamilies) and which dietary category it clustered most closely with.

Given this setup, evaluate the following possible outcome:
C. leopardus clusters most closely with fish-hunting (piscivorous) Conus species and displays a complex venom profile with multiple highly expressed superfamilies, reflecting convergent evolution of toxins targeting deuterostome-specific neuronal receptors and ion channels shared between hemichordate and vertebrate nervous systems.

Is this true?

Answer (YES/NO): NO